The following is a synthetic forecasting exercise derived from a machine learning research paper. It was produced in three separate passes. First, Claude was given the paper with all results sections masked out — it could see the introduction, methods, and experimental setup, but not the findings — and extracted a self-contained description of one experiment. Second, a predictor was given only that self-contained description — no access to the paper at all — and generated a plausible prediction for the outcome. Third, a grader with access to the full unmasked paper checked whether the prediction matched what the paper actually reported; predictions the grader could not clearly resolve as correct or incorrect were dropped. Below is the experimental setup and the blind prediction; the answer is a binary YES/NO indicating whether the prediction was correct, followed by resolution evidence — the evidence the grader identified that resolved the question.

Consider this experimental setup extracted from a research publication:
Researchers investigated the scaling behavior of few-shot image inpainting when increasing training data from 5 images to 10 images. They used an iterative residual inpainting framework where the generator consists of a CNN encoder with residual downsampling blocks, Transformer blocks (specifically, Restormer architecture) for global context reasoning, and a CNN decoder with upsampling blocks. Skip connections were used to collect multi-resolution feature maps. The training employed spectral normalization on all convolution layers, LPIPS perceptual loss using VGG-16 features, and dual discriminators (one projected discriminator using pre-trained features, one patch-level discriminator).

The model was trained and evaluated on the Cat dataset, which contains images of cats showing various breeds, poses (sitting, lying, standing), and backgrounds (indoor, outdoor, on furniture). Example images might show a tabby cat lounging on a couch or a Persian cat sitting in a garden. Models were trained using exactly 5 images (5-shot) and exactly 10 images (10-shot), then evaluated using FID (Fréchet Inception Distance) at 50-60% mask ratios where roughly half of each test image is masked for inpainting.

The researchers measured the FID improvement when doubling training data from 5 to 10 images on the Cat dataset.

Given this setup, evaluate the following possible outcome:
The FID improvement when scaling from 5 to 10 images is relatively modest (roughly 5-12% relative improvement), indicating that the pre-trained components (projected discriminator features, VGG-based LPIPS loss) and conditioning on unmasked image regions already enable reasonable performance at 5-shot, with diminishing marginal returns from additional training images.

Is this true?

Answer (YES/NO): NO